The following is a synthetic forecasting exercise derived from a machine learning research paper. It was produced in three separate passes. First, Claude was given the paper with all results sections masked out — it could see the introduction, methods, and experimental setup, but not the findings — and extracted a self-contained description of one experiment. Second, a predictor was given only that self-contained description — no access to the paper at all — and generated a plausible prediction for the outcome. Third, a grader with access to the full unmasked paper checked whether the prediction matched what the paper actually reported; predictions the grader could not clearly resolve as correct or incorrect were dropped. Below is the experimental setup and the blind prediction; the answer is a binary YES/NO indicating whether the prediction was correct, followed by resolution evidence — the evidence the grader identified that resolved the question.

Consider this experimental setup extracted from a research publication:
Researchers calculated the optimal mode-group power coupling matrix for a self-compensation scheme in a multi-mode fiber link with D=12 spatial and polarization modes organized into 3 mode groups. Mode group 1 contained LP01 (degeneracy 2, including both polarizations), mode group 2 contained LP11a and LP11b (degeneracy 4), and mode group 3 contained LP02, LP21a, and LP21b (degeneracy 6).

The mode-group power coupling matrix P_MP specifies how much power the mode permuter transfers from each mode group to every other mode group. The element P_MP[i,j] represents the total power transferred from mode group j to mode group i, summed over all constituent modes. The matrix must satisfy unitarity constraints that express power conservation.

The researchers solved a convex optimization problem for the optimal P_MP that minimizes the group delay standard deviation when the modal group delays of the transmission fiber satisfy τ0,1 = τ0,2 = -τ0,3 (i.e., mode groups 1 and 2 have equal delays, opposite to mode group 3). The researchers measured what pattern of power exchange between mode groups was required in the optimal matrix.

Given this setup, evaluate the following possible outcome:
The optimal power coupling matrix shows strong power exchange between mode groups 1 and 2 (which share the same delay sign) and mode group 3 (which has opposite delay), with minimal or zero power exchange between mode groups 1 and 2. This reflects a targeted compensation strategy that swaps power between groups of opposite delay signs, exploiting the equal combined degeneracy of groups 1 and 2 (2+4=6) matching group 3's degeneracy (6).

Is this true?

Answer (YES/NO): YES